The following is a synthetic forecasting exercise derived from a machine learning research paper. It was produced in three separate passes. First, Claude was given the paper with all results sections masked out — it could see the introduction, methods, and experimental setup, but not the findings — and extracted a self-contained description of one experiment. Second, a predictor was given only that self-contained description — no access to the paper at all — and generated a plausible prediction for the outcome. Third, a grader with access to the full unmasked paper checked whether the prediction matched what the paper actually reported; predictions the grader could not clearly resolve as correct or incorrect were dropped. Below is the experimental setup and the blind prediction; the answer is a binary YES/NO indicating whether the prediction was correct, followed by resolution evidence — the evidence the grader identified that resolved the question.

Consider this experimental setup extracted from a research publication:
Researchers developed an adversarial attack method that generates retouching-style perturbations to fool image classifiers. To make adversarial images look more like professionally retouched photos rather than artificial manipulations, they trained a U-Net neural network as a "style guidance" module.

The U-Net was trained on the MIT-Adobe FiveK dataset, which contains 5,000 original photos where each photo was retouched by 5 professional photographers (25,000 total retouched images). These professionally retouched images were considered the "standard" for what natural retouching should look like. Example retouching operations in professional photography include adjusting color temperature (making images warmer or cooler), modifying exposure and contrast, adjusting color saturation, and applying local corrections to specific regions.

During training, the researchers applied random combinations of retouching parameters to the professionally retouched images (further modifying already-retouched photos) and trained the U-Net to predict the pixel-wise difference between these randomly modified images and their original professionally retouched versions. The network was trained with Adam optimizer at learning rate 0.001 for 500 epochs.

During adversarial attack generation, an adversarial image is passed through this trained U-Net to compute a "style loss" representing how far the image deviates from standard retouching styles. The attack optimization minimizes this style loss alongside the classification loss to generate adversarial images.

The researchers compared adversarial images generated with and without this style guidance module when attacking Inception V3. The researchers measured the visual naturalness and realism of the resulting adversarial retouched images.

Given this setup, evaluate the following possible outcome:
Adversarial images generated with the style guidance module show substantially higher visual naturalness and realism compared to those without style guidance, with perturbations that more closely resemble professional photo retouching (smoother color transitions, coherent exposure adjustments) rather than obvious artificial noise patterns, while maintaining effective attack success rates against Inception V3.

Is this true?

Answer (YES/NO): NO